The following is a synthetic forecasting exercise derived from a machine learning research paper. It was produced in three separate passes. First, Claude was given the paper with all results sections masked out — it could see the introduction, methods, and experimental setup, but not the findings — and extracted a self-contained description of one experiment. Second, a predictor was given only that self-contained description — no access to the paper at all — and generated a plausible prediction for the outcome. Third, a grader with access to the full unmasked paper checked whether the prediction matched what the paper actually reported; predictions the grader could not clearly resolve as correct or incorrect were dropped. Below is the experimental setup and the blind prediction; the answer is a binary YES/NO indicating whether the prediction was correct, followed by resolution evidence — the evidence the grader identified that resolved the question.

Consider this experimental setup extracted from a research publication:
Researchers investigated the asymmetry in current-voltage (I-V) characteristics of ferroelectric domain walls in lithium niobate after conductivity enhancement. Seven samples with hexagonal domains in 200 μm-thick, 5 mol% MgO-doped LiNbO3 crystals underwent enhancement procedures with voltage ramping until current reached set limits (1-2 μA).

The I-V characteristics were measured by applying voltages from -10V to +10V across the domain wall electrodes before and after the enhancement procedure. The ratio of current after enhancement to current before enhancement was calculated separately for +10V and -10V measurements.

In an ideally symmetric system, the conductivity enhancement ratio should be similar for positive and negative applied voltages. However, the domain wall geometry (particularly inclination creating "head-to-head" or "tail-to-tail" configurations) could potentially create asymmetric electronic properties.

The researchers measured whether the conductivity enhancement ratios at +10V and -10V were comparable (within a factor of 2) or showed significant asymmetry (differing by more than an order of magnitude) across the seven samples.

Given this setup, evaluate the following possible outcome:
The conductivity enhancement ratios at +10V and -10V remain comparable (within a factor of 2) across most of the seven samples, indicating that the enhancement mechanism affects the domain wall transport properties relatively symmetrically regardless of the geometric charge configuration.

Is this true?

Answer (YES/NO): NO